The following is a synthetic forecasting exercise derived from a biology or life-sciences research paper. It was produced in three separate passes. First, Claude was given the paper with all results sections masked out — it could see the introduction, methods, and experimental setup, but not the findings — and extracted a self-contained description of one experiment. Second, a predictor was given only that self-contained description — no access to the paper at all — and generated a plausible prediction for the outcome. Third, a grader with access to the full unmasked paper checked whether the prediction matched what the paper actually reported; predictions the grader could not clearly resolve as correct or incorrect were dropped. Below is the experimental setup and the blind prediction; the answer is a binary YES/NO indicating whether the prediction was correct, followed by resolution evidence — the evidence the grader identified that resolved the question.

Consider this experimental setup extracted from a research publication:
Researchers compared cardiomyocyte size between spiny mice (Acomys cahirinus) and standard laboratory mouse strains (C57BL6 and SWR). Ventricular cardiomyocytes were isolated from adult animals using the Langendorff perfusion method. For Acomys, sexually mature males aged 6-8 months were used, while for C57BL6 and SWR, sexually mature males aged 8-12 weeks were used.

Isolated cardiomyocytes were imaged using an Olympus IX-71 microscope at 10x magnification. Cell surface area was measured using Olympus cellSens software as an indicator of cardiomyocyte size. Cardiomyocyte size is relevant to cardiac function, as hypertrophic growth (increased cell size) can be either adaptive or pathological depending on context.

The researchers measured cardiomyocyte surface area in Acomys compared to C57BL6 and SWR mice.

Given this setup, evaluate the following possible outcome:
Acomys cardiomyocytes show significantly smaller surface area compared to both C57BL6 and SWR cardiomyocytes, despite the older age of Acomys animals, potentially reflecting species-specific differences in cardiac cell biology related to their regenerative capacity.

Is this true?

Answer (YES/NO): YES